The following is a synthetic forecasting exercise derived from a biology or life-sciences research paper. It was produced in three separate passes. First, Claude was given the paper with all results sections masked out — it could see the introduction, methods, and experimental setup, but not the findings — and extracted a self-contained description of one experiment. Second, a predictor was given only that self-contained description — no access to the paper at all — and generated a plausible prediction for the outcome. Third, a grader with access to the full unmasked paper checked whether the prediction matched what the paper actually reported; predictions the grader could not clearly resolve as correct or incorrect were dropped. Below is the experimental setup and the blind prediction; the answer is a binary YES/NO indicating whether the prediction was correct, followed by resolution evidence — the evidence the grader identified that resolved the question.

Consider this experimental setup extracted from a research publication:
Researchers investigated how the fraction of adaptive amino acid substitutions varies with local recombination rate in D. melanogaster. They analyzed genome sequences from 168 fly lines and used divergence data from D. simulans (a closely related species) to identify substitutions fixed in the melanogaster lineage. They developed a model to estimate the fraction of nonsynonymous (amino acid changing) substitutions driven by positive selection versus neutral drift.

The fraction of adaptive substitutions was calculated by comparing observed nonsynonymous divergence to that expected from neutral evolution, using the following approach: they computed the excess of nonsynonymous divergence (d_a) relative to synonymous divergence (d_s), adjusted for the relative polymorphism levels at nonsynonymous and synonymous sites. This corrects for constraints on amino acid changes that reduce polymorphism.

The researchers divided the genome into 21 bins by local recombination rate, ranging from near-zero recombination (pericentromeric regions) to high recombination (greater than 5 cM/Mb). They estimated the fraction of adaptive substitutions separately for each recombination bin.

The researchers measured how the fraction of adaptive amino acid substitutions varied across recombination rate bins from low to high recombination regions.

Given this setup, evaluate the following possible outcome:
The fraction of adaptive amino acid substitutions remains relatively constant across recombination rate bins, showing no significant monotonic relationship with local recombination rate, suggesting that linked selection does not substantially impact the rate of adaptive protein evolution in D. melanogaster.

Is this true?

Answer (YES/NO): NO